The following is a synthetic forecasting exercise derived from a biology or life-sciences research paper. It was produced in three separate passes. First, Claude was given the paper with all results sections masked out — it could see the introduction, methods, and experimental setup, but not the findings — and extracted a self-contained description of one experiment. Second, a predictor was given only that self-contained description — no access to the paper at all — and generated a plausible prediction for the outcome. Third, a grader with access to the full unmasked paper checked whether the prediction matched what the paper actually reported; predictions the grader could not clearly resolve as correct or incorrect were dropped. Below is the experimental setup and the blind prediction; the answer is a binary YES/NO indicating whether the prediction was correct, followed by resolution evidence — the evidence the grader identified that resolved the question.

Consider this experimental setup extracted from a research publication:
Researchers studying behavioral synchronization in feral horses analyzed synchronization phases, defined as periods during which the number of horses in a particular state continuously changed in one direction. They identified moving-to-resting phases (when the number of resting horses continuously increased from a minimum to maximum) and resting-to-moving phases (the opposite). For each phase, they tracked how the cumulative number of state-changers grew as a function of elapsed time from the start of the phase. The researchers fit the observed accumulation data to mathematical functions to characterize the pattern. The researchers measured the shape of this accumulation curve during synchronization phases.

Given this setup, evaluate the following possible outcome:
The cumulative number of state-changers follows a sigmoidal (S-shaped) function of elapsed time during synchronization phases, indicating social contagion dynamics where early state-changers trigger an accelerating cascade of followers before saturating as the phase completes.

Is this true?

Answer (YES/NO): NO